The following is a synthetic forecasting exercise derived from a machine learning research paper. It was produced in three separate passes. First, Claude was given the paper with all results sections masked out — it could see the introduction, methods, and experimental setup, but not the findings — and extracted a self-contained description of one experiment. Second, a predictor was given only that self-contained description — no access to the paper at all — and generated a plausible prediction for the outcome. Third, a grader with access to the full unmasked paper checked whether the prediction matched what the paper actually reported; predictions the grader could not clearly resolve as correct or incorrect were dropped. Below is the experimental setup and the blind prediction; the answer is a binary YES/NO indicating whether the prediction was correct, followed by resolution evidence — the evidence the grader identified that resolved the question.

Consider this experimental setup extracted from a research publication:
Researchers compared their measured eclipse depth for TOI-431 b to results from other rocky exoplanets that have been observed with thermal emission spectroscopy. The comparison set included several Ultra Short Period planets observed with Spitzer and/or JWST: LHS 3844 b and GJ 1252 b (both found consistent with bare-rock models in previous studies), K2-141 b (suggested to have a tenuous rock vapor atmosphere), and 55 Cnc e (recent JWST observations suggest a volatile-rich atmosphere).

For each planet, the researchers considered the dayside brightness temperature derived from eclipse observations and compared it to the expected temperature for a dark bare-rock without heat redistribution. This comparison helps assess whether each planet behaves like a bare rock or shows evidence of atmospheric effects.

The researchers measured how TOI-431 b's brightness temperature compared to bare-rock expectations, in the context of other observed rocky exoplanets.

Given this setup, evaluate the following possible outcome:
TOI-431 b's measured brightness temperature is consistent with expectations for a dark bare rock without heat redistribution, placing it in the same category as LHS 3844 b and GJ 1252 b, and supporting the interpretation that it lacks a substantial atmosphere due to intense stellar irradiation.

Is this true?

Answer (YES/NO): NO